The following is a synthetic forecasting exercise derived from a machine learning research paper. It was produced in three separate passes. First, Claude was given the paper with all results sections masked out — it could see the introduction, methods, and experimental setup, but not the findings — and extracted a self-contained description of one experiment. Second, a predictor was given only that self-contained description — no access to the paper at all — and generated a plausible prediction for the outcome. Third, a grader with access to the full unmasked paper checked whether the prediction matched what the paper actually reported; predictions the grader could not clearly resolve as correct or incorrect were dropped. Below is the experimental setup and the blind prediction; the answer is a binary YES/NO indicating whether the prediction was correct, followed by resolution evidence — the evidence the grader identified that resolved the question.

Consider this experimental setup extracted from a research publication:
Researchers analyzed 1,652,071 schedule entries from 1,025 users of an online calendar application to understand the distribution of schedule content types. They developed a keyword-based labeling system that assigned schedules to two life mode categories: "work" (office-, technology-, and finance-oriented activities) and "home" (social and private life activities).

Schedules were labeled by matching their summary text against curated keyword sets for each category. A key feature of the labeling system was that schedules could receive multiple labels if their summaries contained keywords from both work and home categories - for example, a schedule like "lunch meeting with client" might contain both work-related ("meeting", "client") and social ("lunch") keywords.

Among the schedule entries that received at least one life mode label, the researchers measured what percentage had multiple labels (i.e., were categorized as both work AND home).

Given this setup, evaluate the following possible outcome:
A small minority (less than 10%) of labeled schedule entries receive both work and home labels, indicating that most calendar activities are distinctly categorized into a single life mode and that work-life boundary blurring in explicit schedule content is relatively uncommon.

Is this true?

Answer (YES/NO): NO